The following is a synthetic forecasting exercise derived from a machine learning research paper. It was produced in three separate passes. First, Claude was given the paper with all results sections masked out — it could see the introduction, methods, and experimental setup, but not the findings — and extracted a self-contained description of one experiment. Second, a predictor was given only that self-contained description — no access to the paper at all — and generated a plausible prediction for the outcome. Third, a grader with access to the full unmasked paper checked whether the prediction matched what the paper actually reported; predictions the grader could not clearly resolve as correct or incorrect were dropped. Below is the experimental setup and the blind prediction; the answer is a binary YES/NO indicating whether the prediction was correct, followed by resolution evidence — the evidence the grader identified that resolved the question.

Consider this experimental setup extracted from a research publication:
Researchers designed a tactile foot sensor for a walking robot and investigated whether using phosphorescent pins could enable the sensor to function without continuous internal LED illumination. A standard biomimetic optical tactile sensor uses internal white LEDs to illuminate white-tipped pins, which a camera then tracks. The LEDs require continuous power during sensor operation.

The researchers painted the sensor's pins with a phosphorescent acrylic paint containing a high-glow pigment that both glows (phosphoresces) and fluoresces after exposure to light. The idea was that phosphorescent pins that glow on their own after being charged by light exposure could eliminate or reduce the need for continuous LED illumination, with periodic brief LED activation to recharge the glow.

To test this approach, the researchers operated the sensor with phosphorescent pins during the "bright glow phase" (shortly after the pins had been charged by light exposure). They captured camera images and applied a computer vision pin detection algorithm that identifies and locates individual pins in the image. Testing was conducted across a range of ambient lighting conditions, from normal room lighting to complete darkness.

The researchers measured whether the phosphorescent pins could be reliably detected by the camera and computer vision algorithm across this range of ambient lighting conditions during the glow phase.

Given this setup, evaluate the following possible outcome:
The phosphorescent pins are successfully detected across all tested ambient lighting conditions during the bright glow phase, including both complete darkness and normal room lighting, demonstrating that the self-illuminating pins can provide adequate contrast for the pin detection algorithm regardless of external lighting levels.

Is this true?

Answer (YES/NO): YES